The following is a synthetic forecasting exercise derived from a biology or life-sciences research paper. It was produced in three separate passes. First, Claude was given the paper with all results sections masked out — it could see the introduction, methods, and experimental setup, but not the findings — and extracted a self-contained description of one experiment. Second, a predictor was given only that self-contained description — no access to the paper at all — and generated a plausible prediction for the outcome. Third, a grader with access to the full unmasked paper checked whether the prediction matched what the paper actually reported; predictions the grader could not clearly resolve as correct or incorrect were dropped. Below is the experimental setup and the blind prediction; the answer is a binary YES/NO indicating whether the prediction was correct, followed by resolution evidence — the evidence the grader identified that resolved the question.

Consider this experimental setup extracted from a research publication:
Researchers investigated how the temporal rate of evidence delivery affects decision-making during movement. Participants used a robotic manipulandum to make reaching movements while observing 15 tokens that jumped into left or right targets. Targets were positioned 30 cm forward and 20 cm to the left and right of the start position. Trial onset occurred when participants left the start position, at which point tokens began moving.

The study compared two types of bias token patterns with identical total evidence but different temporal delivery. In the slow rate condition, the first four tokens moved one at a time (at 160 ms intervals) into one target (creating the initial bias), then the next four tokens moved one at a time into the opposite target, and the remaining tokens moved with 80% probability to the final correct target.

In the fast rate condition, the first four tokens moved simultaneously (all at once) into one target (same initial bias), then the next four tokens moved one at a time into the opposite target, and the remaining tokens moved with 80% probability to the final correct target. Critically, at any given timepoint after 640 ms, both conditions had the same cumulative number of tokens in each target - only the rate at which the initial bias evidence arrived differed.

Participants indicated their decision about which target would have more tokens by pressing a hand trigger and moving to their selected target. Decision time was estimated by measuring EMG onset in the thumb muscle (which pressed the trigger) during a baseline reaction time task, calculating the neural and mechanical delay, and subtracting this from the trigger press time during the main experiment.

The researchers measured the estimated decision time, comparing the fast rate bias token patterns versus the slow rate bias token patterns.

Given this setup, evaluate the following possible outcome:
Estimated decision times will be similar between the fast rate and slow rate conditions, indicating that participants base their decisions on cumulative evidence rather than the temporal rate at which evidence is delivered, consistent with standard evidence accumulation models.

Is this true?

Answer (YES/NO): NO